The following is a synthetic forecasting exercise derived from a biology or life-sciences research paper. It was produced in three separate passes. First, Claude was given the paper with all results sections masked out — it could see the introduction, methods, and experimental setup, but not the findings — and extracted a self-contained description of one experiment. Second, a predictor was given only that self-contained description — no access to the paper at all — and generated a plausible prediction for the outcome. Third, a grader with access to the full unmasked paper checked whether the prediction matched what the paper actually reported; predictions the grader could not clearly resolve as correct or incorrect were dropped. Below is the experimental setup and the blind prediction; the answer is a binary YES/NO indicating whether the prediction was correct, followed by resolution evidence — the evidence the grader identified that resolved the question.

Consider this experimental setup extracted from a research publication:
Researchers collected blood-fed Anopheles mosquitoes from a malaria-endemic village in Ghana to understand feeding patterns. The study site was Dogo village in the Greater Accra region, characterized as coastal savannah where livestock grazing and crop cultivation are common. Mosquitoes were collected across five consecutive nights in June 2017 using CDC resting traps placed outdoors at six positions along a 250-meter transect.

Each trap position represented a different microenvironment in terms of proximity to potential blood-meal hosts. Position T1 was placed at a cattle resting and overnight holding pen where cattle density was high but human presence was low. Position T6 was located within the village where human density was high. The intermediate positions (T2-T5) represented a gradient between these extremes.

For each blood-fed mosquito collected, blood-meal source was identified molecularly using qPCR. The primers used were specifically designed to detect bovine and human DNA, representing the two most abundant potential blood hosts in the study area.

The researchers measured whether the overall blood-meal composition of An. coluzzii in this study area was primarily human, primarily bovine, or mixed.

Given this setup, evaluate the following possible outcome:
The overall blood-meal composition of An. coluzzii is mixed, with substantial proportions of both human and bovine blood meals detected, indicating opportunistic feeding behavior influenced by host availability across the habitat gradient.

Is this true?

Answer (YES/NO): NO